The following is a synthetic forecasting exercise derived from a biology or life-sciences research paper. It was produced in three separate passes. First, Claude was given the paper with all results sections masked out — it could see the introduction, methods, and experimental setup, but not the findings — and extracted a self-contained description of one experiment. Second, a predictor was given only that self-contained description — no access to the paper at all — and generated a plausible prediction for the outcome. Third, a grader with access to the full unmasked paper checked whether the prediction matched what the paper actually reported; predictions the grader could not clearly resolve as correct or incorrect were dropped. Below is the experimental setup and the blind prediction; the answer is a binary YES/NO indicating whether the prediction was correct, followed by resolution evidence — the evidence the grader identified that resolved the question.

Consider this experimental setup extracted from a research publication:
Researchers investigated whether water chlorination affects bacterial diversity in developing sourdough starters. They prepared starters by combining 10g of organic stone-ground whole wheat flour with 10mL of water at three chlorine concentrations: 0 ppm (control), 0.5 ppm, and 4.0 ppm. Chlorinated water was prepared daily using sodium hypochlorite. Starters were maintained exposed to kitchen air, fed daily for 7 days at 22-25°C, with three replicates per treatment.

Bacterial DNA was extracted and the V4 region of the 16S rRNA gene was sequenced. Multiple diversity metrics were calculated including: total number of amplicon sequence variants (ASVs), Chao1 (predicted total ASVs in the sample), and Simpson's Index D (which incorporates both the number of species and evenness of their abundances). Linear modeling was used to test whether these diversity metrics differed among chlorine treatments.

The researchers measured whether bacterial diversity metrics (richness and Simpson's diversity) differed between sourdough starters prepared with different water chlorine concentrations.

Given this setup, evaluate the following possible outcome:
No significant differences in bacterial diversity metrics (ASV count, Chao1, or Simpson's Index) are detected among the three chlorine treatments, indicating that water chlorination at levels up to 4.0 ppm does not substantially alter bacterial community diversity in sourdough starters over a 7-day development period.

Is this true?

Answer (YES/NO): YES